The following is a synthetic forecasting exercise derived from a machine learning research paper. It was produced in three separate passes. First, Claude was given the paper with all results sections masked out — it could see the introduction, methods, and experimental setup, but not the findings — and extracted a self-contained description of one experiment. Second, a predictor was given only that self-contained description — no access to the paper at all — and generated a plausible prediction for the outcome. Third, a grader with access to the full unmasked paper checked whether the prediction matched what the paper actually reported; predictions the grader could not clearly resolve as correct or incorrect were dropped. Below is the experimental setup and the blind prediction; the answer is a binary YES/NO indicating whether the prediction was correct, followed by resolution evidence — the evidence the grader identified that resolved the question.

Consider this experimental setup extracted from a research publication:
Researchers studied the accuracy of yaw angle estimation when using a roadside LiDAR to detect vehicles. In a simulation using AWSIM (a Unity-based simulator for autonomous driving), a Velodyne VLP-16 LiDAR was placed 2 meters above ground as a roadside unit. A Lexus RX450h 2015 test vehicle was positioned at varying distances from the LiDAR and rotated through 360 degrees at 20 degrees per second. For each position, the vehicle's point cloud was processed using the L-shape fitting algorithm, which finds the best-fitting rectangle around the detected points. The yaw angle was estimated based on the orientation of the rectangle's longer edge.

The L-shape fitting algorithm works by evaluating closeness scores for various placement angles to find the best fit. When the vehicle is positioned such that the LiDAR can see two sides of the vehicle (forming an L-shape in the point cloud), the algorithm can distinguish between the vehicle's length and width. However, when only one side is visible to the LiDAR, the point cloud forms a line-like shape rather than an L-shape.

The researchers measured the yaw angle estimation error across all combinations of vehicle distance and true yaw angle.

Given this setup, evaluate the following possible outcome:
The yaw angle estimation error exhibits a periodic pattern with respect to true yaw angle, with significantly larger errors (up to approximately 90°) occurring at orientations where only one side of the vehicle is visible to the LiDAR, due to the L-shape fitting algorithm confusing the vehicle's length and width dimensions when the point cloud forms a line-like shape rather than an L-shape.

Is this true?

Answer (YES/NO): YES